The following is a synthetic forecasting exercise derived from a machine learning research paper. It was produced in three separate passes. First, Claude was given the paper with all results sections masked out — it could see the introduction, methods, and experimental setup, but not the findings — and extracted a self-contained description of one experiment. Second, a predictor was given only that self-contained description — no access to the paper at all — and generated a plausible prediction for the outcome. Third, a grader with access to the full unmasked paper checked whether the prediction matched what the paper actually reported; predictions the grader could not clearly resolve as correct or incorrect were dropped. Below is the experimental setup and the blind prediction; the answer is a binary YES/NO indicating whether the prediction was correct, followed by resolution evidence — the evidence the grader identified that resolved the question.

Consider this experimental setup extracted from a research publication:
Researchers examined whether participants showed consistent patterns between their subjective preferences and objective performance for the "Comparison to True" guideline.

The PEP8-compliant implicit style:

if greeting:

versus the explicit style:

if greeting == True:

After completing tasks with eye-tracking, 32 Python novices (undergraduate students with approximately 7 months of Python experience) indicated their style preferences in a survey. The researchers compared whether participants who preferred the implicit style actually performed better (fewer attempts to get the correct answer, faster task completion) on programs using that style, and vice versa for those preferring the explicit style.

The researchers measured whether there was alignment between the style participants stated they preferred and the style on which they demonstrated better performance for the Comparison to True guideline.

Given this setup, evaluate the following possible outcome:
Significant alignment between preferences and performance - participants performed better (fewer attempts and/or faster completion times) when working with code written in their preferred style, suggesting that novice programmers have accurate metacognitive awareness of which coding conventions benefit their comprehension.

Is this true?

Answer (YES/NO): NO